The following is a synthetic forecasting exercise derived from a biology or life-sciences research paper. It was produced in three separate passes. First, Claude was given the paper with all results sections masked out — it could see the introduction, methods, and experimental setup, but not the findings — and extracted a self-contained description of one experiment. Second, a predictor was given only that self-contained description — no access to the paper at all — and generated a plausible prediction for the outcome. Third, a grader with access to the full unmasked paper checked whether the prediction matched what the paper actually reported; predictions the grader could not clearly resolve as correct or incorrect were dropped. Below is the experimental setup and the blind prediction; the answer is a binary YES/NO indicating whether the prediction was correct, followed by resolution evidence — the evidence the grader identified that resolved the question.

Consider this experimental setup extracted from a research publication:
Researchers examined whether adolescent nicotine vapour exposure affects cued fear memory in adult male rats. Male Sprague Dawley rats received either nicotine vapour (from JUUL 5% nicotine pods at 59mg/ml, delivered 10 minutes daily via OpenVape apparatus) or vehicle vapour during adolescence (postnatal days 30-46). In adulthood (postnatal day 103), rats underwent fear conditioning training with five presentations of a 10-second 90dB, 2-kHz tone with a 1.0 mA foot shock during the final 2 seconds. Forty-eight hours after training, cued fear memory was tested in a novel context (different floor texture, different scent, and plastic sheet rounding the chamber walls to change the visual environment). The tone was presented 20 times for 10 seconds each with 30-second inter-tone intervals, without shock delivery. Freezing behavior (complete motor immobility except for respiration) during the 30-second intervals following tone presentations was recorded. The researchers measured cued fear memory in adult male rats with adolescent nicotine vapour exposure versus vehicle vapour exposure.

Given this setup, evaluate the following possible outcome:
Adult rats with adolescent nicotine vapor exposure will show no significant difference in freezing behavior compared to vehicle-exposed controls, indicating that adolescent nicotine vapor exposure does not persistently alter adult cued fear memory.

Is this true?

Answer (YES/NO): YES